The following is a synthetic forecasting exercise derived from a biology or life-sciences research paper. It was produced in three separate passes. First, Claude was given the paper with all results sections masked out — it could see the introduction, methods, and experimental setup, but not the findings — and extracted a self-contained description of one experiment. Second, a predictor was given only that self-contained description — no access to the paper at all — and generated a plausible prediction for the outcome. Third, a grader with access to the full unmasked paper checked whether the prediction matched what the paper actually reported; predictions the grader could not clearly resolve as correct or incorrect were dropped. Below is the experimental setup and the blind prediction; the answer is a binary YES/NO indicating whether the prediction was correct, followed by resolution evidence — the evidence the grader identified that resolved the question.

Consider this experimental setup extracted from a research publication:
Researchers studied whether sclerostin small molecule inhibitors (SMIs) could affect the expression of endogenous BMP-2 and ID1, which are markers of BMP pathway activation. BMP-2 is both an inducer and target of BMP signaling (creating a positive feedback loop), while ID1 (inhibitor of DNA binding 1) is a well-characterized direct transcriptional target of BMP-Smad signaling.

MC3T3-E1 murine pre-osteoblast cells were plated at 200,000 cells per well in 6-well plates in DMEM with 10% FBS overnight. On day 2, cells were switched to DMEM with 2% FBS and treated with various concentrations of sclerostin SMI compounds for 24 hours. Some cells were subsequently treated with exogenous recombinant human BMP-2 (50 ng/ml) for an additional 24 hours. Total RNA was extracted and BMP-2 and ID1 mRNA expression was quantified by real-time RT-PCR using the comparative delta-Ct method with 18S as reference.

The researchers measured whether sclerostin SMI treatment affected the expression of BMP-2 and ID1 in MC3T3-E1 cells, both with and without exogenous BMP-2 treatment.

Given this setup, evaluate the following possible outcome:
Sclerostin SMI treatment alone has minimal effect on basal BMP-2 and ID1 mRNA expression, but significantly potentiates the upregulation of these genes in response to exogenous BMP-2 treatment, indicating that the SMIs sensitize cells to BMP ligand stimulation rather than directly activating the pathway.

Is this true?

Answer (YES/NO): NO